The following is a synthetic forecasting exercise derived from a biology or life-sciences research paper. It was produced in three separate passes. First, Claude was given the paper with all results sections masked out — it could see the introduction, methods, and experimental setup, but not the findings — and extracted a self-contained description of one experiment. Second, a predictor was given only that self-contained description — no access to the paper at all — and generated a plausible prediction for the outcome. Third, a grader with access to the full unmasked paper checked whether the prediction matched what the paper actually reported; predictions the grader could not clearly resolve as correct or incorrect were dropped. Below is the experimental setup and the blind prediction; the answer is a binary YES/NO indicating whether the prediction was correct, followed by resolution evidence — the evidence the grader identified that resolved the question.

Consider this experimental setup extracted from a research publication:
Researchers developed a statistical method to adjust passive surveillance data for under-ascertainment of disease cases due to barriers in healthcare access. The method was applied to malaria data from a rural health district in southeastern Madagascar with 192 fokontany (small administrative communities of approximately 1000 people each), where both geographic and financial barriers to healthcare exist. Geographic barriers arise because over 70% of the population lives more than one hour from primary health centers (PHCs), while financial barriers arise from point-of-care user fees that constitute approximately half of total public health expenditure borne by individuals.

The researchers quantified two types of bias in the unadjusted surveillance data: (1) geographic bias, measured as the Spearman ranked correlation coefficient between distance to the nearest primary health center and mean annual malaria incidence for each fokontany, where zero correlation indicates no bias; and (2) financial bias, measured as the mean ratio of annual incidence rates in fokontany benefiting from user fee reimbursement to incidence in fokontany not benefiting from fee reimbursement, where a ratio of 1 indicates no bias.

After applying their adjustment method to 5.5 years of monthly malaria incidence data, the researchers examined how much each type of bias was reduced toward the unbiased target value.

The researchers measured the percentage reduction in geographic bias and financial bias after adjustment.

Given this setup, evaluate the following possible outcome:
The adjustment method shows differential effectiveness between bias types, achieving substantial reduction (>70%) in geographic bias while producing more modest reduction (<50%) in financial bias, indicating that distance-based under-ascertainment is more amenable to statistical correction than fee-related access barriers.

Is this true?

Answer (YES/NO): NO